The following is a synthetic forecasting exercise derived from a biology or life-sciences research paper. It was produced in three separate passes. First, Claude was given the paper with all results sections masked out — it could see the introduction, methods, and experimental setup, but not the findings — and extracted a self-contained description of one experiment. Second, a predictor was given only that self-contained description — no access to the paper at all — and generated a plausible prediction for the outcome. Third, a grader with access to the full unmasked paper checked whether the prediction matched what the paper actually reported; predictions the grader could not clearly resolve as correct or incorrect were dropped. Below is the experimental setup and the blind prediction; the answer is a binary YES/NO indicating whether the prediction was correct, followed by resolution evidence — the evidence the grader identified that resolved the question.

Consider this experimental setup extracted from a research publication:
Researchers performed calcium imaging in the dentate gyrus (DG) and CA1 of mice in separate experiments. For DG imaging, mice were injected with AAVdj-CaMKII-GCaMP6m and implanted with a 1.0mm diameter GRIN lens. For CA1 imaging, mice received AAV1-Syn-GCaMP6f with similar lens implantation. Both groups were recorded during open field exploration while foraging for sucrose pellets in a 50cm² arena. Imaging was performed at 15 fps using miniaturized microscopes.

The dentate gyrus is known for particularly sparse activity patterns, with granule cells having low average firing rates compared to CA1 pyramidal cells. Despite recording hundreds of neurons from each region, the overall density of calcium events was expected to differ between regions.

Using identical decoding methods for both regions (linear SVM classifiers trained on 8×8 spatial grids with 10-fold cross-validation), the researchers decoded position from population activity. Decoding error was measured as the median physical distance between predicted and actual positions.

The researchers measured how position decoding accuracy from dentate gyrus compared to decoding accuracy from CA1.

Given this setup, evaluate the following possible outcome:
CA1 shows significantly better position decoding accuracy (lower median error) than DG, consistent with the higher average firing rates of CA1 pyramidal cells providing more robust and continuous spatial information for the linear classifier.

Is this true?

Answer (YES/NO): NO